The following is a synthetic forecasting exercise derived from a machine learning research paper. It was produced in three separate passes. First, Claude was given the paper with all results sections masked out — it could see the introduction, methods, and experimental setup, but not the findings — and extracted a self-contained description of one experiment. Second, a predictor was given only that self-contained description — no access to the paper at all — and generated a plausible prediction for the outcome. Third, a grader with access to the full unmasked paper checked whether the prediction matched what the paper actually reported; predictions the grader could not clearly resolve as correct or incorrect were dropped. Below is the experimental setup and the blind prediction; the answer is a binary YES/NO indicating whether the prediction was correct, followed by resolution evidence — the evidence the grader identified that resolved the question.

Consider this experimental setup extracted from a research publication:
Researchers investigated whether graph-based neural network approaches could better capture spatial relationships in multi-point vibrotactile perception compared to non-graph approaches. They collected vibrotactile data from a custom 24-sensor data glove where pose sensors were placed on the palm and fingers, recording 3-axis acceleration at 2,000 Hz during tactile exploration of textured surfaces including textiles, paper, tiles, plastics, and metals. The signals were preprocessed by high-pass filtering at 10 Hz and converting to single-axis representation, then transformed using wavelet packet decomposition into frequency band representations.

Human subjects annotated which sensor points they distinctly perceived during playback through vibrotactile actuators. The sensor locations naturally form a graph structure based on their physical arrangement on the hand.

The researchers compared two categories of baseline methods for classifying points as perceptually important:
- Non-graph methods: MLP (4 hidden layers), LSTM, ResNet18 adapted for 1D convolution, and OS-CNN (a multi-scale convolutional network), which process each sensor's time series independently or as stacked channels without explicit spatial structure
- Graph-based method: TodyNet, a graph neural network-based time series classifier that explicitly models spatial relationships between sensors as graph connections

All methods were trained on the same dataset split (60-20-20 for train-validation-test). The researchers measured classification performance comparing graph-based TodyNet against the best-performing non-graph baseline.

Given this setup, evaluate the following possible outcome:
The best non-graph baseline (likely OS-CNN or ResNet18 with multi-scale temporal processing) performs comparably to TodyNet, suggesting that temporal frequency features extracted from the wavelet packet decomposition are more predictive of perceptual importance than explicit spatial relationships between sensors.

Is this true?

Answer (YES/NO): NO